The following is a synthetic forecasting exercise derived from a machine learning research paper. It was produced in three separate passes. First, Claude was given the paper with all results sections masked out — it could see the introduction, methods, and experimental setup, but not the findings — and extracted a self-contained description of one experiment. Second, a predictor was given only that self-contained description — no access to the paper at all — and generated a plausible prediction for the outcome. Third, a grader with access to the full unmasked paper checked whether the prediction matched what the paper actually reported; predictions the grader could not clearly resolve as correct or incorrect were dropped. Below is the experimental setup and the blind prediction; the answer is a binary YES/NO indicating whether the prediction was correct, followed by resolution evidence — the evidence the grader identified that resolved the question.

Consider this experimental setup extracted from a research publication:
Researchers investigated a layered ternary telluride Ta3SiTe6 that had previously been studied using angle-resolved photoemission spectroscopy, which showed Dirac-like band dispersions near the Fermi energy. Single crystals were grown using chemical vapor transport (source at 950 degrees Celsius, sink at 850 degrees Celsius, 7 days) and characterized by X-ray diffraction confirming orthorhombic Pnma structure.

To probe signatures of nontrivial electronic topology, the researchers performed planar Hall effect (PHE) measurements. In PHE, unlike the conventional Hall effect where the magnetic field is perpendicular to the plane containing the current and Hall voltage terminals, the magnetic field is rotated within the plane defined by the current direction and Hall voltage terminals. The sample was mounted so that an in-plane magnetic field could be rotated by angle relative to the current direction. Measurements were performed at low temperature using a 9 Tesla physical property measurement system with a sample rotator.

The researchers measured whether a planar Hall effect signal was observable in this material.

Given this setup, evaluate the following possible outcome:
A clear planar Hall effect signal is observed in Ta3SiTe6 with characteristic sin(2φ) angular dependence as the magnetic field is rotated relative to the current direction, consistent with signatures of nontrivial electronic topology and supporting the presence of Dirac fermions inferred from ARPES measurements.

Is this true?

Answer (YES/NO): YES